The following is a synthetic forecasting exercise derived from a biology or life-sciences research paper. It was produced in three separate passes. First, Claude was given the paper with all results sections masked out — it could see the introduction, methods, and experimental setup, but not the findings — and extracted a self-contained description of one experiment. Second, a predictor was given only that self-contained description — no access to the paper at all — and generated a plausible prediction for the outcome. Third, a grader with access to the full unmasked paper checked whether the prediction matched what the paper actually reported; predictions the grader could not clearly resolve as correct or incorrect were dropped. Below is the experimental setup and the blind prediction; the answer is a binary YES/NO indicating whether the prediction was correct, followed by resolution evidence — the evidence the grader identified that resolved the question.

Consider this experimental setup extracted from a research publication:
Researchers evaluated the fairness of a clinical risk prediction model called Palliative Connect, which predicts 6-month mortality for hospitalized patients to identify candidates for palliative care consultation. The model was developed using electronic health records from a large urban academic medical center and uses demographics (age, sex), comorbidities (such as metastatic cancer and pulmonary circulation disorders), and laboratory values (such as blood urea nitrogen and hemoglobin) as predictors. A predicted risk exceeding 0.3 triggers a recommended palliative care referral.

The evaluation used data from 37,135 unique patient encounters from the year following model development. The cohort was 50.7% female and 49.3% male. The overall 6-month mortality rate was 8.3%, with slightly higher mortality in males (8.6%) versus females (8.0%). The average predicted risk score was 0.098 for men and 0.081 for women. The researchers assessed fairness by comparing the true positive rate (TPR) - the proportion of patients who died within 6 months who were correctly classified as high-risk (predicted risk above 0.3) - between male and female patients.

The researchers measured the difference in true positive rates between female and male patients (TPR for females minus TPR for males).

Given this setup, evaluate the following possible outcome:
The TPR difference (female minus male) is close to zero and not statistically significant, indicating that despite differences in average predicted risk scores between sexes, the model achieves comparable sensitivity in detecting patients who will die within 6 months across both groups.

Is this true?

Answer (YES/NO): YES